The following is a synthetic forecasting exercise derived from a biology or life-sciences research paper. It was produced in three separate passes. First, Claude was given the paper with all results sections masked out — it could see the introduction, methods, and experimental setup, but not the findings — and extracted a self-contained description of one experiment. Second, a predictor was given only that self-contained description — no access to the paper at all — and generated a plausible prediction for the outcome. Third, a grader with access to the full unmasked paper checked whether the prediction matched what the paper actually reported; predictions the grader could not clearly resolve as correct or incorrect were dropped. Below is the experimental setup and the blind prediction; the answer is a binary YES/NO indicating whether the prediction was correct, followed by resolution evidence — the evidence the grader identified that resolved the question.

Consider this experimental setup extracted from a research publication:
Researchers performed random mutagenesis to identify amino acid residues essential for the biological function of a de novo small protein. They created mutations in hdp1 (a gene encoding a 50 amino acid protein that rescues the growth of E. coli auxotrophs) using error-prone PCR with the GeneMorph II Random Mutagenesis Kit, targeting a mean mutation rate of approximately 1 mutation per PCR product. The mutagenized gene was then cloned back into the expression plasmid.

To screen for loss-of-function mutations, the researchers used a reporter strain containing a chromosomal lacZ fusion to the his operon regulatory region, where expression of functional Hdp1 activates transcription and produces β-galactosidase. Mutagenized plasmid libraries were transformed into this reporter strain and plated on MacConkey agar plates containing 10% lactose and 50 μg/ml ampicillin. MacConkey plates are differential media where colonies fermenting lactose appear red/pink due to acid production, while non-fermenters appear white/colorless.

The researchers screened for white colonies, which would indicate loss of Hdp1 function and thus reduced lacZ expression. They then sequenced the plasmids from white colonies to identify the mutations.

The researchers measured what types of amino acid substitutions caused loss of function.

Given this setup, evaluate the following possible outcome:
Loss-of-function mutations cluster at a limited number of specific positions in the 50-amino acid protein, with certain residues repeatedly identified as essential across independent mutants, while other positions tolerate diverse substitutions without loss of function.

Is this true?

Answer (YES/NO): YES